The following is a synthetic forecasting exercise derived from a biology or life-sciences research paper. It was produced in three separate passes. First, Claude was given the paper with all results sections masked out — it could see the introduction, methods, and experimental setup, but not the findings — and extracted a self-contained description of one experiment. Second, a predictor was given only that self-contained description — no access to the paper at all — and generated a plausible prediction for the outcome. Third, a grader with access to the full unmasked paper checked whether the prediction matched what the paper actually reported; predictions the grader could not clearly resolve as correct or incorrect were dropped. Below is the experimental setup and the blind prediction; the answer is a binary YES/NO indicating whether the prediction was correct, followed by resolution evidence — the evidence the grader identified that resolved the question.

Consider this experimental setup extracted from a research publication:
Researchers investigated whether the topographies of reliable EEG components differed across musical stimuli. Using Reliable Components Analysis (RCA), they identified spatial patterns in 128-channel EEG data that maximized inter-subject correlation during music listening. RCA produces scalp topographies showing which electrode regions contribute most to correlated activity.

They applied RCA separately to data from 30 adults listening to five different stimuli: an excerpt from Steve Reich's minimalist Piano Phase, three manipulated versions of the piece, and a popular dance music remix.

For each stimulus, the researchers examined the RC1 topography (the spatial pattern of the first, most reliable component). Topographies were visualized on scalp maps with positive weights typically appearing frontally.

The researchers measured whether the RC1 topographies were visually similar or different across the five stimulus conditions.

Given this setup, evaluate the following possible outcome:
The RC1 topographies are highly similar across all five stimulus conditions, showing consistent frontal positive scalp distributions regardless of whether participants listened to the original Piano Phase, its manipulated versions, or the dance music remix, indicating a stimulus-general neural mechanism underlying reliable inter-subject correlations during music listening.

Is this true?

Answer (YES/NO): NO